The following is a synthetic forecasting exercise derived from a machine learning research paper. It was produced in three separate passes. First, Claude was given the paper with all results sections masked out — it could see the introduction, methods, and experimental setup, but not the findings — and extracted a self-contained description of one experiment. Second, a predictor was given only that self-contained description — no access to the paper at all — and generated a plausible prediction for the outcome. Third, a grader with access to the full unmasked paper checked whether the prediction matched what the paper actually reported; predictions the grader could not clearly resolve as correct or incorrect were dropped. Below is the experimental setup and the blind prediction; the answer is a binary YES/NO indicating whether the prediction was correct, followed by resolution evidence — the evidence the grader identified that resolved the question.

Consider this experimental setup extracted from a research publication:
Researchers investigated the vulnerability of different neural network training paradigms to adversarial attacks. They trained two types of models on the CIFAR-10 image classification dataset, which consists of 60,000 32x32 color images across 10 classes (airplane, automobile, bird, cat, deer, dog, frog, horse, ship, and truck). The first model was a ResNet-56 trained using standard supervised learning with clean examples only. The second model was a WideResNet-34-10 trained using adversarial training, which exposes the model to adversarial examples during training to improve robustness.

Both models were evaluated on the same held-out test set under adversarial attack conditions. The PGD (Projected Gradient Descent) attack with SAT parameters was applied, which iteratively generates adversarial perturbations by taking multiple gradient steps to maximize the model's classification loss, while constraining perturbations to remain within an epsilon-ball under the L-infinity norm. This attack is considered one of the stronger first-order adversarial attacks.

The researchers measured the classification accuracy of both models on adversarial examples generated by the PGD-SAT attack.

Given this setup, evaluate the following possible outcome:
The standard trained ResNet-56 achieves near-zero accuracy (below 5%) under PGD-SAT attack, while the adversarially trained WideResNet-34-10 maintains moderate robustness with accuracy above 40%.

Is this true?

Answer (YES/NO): YES